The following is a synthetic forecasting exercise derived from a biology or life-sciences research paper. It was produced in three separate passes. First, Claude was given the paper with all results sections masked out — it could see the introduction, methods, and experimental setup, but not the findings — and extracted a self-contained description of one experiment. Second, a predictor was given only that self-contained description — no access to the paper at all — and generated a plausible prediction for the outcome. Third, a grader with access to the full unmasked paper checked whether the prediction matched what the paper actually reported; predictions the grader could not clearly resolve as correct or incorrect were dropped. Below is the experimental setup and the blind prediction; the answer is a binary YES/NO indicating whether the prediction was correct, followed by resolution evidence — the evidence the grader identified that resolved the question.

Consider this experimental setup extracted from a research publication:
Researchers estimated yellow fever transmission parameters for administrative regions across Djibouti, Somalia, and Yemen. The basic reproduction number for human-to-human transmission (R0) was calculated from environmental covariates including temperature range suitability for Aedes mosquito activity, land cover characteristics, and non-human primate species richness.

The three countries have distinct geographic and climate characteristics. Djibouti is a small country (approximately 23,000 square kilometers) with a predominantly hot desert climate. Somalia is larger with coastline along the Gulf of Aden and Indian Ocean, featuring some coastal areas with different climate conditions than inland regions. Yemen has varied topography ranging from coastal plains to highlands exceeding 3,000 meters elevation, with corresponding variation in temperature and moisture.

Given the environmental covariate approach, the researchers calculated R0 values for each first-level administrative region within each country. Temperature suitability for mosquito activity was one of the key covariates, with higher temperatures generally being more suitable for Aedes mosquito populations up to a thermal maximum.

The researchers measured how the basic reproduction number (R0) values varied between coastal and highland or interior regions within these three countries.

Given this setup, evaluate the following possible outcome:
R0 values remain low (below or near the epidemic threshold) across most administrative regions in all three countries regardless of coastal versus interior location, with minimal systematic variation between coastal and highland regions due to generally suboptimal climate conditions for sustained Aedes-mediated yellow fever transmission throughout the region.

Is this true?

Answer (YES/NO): NO